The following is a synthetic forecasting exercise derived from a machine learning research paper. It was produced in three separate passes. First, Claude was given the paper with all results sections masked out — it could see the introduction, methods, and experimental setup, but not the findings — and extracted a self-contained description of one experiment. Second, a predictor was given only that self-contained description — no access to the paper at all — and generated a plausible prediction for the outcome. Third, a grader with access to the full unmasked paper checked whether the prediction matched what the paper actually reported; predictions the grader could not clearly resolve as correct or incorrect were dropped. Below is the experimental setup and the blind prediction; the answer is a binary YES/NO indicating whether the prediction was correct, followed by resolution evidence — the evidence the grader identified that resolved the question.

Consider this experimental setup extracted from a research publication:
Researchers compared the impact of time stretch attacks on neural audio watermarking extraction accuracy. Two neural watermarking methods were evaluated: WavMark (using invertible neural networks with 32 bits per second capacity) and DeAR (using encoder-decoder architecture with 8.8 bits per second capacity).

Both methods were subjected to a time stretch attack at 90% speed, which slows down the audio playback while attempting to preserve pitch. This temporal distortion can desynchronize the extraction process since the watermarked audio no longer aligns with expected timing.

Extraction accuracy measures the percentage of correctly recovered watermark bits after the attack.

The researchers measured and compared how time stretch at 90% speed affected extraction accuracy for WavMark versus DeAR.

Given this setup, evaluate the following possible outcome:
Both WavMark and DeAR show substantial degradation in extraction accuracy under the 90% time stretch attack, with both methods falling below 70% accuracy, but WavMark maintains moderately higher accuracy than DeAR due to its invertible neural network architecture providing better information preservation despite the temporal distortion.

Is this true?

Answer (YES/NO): NO